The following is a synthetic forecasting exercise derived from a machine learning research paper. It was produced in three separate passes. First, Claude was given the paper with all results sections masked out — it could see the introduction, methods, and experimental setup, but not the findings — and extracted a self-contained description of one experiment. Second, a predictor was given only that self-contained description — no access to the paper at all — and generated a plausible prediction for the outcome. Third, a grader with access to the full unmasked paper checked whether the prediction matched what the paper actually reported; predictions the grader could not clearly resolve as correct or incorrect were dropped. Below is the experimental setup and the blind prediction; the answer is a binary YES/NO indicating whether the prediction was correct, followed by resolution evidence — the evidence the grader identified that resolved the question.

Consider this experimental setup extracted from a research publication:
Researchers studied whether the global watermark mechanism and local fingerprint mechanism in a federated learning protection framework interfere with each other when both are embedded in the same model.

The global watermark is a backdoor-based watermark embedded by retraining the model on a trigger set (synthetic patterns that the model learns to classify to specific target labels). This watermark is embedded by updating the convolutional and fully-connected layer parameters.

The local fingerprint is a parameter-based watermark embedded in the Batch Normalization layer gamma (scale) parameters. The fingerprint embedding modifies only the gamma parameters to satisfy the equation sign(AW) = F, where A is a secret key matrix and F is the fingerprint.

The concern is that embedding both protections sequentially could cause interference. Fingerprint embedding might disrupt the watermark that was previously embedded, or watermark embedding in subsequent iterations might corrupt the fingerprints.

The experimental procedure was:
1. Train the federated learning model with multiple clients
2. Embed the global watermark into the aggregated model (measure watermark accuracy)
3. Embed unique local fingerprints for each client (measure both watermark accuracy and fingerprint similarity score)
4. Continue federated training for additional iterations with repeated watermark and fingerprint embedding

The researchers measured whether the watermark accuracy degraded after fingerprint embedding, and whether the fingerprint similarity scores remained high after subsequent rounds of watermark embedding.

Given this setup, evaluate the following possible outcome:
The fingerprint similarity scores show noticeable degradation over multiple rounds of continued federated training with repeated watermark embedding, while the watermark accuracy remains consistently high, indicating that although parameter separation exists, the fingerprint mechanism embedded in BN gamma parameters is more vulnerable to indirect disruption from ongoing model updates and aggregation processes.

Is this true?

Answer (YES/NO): NO